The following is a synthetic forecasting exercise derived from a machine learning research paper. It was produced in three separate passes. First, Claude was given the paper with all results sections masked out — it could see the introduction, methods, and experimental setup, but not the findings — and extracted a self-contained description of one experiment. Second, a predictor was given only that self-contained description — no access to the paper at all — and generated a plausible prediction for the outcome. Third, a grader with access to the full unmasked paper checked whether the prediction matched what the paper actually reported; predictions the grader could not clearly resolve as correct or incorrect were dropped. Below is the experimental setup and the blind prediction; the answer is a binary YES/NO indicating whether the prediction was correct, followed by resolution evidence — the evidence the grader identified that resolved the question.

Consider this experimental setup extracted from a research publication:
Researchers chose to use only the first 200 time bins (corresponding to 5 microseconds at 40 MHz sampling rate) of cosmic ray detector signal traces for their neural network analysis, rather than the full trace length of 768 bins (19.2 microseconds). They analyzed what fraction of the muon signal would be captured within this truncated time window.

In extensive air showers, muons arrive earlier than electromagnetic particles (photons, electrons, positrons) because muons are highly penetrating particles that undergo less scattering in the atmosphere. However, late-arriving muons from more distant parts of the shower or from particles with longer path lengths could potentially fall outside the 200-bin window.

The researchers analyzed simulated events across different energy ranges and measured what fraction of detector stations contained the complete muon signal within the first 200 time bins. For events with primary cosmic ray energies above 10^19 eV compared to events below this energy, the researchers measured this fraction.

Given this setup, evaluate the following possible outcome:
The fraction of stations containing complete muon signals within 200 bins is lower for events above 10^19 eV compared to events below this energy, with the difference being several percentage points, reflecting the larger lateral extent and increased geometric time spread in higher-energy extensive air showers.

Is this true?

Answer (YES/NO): NO